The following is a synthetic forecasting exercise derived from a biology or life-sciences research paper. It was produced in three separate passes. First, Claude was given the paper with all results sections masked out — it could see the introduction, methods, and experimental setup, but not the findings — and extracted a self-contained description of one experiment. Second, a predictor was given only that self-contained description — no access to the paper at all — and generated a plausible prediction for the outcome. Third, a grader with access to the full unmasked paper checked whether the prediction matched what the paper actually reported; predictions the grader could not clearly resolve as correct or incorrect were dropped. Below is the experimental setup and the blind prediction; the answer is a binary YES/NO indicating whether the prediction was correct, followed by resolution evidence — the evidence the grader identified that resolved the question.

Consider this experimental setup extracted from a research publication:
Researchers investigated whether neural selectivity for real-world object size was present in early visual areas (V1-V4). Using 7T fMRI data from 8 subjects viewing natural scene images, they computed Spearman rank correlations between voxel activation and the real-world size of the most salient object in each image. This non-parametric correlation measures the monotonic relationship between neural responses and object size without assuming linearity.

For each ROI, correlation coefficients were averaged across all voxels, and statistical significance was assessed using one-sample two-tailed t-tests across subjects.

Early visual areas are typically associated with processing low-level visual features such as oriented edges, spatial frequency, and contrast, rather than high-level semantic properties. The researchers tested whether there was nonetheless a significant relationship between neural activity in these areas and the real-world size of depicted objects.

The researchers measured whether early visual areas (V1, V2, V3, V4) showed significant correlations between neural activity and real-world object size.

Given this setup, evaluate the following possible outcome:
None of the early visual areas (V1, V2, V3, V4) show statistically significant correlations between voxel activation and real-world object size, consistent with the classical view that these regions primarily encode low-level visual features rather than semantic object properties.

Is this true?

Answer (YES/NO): NO